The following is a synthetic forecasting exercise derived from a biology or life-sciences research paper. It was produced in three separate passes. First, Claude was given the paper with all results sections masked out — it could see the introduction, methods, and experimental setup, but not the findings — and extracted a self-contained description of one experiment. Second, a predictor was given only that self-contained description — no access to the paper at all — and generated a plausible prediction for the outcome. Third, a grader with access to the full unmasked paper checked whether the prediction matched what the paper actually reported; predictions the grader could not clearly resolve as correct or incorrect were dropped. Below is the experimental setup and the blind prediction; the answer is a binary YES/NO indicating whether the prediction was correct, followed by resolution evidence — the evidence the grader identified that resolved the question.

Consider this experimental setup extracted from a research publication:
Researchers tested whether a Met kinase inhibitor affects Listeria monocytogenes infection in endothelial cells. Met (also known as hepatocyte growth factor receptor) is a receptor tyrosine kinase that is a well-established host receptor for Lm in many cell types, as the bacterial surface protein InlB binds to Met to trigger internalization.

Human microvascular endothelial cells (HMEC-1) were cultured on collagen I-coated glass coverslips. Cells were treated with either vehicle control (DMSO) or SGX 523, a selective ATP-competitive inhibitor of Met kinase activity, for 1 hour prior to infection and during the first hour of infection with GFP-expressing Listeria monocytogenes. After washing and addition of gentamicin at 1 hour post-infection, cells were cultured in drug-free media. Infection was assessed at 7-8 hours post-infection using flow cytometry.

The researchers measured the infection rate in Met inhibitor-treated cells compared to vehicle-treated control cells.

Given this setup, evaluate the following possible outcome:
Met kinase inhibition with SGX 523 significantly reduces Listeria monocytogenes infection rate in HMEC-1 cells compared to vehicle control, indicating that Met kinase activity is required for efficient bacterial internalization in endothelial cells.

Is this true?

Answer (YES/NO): YES